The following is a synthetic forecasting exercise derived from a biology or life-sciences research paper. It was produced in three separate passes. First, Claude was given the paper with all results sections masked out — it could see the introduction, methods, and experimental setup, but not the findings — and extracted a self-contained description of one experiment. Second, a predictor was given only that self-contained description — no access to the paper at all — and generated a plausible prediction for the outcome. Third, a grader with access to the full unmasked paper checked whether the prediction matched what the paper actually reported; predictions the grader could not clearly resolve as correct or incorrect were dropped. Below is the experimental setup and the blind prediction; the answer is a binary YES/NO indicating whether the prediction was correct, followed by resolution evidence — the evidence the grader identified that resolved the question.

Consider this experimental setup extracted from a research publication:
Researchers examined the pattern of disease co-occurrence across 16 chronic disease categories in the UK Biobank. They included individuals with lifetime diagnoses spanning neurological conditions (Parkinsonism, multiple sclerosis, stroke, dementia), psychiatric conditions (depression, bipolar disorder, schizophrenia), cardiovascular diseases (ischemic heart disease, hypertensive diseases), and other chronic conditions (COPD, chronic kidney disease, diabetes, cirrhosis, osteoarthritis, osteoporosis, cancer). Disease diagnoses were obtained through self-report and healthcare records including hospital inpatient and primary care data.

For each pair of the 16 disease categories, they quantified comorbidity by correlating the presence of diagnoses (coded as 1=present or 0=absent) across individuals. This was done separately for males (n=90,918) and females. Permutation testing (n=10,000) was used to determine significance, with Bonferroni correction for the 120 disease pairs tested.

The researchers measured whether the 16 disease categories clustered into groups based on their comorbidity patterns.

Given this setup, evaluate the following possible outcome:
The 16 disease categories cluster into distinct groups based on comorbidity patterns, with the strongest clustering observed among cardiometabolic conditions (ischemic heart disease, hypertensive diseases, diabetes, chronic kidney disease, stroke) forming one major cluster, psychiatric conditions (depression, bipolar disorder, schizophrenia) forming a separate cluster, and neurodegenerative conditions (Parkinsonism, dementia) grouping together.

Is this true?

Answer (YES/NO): NO